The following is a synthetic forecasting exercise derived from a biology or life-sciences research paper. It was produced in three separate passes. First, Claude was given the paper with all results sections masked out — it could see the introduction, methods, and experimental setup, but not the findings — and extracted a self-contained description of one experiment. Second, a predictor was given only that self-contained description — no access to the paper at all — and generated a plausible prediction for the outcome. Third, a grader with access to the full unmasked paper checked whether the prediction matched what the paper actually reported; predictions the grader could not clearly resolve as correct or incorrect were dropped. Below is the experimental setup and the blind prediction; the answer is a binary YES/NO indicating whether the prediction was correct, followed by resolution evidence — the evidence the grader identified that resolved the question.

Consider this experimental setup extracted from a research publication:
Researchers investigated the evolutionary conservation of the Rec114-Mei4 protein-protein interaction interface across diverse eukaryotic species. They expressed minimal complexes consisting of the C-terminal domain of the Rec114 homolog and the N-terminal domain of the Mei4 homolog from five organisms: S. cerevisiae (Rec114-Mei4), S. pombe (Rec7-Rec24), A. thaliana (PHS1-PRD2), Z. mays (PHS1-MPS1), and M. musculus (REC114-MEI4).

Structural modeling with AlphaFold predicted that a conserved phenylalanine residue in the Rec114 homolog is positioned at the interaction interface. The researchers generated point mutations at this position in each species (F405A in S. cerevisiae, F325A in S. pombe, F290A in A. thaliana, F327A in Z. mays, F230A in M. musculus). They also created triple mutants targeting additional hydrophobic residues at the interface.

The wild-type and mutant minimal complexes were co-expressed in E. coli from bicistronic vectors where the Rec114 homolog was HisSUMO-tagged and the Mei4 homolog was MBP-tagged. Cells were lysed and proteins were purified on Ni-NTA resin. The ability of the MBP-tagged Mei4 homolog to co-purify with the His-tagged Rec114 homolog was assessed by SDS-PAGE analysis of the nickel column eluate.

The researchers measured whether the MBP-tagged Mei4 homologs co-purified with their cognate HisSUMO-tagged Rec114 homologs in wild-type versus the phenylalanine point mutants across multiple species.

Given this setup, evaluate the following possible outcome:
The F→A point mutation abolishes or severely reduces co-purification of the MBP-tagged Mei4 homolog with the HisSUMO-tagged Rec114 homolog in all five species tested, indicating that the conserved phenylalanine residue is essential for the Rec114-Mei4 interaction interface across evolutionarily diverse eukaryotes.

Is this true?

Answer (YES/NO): NO